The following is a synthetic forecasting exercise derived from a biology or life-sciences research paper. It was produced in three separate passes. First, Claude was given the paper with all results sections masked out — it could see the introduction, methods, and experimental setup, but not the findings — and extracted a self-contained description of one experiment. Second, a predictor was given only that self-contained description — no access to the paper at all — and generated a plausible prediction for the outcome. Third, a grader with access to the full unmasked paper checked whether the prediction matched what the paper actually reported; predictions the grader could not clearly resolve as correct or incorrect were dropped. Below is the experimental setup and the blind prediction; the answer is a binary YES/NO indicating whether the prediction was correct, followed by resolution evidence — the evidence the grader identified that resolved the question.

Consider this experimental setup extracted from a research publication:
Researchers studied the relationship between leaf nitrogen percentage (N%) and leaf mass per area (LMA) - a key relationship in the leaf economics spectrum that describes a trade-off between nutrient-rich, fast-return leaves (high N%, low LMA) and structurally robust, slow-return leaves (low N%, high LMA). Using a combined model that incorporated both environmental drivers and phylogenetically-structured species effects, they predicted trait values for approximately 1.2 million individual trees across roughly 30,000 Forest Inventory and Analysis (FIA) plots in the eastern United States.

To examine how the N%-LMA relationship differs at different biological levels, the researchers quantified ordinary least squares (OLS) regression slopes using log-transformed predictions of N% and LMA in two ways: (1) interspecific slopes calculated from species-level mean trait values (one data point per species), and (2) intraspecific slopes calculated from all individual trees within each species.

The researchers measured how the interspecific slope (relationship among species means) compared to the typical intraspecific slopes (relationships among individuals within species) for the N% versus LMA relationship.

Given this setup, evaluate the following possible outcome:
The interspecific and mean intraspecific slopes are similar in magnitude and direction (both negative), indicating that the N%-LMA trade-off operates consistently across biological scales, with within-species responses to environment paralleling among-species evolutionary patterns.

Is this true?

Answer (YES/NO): NO